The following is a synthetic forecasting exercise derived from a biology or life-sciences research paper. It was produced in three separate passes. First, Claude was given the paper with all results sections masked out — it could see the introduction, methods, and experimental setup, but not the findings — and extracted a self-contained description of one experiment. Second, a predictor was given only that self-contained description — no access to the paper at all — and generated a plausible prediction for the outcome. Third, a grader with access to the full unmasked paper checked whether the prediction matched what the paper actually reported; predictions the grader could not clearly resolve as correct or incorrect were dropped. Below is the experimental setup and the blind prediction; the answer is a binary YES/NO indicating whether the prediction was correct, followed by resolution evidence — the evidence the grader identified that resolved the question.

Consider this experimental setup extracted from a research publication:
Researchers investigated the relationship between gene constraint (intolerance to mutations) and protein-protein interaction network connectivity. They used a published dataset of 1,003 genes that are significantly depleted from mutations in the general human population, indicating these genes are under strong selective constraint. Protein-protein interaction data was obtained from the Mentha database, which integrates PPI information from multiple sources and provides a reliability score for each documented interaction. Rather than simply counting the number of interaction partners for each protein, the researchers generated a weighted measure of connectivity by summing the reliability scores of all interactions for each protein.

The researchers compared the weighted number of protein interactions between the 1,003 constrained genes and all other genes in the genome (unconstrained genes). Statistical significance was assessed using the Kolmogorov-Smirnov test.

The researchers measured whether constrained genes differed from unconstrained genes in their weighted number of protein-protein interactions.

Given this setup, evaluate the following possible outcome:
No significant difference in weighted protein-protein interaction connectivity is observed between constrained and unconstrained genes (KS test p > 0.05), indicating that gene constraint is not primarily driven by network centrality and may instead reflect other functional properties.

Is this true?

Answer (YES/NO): NO